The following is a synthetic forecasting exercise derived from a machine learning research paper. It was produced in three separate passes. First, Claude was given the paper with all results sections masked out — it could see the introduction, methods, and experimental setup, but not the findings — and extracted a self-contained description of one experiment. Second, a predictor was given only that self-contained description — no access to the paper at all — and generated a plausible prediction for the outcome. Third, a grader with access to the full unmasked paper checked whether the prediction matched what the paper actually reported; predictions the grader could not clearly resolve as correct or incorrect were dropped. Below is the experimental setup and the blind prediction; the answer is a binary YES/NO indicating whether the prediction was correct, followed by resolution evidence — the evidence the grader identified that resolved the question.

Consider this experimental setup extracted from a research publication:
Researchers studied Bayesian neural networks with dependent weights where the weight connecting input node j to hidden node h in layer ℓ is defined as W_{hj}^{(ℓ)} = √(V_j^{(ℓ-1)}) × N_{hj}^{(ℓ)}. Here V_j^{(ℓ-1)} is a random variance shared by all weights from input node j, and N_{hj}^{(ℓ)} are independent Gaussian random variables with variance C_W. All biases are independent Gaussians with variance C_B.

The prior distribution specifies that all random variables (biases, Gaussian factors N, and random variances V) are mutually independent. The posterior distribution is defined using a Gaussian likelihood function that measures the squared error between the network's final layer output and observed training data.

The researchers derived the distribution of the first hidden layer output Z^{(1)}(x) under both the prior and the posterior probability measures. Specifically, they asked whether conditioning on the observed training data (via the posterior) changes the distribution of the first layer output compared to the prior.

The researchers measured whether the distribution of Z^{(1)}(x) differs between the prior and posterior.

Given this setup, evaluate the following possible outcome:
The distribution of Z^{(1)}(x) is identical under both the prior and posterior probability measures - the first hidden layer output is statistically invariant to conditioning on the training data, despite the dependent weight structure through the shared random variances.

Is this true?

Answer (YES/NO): YES